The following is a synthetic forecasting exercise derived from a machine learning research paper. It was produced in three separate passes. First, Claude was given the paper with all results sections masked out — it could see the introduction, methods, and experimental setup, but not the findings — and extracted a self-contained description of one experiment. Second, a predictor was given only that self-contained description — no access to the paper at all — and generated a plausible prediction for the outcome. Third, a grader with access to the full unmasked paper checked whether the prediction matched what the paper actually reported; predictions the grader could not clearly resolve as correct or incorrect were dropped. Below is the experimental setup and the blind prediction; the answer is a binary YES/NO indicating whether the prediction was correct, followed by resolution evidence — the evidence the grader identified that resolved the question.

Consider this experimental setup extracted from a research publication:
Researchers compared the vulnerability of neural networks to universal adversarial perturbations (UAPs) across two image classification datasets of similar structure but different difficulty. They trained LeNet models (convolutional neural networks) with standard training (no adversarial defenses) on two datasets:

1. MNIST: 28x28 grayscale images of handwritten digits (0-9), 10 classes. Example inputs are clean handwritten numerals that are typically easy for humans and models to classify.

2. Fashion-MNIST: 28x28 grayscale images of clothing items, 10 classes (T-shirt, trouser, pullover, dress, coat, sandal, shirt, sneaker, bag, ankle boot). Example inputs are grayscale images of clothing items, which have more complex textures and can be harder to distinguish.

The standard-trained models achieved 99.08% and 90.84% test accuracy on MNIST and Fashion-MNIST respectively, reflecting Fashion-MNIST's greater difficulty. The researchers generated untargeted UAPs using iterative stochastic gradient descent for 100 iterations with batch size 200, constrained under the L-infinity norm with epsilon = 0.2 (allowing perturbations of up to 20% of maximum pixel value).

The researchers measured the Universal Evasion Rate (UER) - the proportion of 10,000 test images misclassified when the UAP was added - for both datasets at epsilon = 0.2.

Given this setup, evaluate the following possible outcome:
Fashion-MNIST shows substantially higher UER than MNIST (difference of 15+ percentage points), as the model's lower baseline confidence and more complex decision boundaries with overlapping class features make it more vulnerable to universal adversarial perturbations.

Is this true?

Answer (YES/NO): NO